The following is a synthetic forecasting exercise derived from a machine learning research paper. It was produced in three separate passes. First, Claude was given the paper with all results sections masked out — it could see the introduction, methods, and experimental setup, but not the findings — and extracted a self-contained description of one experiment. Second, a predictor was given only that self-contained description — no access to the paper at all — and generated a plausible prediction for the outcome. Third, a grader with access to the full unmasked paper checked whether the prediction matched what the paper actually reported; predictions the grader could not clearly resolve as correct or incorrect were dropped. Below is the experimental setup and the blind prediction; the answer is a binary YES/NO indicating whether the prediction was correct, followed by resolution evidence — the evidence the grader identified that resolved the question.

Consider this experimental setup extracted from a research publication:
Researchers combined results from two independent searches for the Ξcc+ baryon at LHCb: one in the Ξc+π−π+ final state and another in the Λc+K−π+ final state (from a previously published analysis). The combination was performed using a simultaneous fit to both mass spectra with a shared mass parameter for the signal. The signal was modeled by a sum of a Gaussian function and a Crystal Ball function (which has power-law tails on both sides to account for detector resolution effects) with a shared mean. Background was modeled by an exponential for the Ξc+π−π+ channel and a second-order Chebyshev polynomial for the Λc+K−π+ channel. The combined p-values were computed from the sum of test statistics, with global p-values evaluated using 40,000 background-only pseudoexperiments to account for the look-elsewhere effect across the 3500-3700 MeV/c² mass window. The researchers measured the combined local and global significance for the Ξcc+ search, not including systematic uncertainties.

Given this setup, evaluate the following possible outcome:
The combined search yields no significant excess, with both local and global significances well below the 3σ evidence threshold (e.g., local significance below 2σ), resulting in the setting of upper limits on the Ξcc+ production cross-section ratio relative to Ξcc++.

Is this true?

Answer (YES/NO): NO